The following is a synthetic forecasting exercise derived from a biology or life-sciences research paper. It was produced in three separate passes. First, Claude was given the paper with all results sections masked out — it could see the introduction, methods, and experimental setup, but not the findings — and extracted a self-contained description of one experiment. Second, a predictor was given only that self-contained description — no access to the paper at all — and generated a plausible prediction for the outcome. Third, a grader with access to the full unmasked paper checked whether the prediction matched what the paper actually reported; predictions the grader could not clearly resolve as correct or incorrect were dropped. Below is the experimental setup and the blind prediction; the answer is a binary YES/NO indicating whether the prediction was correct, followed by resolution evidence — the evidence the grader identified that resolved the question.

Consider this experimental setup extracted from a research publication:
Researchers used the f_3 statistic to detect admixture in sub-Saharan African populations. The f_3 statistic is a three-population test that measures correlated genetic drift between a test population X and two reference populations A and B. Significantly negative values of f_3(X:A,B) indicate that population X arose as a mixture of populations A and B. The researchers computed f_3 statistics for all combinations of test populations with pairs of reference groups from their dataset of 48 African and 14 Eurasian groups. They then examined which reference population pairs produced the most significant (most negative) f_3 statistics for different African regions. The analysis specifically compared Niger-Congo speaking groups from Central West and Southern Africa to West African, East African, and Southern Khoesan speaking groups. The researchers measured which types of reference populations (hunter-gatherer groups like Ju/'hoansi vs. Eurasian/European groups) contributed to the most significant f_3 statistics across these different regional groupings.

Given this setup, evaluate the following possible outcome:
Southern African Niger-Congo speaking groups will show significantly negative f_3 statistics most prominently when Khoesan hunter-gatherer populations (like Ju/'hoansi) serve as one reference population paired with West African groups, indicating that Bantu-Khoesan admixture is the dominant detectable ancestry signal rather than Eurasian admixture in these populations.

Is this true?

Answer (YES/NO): YES